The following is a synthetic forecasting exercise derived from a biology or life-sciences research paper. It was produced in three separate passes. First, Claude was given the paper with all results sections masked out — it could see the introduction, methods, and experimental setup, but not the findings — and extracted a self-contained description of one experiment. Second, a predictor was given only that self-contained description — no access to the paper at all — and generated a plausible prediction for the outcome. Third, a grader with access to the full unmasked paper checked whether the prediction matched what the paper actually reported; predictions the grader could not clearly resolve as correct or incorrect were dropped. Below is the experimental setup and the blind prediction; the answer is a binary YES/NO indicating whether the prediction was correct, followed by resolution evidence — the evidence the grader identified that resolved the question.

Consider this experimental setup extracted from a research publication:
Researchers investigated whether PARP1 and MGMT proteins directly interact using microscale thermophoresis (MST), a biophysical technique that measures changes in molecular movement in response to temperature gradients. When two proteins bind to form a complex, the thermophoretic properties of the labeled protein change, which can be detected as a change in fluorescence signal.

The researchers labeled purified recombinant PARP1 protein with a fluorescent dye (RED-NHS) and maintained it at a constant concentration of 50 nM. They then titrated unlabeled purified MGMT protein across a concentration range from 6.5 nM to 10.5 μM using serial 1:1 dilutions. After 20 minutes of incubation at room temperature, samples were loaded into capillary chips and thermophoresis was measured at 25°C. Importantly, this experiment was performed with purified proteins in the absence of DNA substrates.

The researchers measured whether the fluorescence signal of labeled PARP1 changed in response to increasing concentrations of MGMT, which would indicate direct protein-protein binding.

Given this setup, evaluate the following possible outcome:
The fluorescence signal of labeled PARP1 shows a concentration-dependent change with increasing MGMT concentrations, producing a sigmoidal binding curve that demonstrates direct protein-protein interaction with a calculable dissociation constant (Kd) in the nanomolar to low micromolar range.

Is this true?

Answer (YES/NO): YES